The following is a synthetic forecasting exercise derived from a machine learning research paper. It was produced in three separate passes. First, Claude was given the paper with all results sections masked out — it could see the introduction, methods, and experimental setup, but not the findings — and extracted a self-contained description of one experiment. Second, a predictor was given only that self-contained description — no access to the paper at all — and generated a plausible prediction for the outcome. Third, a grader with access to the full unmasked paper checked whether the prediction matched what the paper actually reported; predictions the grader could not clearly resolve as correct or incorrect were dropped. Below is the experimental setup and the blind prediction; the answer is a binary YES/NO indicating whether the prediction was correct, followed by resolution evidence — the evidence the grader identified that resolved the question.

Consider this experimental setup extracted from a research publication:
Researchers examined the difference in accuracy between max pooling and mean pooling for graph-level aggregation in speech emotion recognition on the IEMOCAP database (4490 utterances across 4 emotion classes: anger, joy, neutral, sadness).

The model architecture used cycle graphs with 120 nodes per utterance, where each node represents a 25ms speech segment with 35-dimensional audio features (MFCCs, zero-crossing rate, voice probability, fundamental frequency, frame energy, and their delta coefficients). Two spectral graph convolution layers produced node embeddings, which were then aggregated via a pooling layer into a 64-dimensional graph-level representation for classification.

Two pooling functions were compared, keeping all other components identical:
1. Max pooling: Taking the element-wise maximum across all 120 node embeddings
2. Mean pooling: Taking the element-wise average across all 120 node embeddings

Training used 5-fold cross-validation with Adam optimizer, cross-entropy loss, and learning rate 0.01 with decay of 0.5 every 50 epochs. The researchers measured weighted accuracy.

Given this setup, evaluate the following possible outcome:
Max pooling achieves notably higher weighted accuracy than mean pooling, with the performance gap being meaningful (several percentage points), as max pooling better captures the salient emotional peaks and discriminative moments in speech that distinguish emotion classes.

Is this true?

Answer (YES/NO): NO